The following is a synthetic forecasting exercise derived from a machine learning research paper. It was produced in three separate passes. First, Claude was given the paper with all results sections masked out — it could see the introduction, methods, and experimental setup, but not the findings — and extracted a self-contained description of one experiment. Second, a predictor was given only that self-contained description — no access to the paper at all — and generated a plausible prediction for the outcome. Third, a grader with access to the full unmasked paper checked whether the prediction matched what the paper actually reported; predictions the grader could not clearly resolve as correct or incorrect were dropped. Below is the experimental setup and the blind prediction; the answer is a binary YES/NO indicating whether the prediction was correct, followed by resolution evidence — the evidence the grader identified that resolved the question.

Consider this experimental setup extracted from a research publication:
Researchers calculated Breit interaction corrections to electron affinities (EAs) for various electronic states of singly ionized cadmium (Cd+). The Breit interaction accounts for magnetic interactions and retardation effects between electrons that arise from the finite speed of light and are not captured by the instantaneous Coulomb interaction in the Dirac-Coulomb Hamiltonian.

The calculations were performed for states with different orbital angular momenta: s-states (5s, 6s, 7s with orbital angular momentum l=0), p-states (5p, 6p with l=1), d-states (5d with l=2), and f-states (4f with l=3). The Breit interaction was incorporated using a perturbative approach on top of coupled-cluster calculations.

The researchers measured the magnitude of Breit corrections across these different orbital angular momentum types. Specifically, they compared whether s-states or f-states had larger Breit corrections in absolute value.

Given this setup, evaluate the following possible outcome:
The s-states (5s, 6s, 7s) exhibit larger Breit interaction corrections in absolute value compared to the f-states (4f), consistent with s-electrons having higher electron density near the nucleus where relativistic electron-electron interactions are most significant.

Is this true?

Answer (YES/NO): YES